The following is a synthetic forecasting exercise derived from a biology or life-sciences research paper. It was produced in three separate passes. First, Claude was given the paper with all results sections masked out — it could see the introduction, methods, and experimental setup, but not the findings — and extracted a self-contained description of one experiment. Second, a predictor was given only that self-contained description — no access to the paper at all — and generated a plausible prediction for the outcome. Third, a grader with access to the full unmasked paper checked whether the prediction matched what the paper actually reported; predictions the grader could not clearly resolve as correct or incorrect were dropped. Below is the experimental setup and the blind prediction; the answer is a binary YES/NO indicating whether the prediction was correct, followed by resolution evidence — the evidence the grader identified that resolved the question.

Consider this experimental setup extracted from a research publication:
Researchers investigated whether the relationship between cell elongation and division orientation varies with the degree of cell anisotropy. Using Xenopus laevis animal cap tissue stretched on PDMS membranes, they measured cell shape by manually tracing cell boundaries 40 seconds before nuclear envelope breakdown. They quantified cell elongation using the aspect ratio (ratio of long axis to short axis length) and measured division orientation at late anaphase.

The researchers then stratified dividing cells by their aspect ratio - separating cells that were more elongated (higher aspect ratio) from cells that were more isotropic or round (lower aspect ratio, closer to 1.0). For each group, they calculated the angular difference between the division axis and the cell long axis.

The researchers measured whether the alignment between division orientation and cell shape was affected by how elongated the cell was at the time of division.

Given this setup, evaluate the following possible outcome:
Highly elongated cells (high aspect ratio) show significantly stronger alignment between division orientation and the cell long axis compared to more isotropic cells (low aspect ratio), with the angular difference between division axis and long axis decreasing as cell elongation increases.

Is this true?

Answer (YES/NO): YES